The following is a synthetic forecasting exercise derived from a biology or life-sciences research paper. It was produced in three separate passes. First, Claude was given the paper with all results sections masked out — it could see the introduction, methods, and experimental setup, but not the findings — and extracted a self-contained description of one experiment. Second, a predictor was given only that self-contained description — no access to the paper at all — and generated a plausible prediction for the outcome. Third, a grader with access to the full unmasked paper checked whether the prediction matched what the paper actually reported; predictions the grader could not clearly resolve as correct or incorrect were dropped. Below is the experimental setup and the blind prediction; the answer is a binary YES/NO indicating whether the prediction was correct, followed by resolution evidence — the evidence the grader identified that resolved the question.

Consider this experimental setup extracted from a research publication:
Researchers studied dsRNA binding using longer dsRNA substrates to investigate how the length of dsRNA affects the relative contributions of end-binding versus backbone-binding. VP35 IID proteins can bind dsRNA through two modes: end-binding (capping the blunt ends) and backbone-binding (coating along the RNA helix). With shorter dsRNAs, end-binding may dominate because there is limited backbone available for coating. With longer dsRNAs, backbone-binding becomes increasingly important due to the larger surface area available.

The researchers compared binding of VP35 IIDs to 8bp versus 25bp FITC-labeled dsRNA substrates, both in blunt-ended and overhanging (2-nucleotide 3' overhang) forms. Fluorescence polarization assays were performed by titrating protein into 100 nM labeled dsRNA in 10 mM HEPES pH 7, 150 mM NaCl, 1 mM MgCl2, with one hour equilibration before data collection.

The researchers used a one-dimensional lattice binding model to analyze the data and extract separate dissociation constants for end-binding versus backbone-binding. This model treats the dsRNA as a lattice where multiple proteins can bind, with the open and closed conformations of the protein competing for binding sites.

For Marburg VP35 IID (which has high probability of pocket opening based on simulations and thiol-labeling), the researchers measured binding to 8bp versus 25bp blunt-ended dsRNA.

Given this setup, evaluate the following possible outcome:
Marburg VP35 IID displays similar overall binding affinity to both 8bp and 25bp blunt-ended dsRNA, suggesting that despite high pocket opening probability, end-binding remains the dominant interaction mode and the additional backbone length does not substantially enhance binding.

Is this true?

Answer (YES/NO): NO